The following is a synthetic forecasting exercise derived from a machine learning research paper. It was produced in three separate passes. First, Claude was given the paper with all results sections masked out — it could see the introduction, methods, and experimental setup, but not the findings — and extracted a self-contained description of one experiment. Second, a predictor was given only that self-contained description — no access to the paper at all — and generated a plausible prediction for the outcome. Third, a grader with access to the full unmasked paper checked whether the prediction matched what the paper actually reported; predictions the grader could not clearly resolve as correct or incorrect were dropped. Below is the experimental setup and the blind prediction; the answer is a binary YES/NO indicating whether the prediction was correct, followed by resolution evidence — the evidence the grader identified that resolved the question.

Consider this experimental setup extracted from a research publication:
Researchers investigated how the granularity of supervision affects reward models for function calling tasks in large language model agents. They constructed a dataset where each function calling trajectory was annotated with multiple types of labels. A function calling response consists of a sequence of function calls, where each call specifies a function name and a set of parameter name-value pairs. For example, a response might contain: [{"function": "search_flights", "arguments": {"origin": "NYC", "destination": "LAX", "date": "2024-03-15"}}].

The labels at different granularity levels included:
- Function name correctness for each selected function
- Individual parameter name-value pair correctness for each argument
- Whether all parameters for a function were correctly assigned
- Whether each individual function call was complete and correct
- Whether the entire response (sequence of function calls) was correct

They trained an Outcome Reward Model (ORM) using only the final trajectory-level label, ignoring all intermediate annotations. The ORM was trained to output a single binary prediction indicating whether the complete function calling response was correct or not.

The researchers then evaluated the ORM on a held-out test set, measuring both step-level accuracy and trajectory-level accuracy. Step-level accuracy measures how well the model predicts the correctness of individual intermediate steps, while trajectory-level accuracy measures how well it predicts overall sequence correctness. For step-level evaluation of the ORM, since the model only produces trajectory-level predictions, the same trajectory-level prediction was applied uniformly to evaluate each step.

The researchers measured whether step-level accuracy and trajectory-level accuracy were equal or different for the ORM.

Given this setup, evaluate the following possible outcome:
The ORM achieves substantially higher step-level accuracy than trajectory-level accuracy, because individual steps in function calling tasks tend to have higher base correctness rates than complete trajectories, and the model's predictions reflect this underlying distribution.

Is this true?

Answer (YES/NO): NO